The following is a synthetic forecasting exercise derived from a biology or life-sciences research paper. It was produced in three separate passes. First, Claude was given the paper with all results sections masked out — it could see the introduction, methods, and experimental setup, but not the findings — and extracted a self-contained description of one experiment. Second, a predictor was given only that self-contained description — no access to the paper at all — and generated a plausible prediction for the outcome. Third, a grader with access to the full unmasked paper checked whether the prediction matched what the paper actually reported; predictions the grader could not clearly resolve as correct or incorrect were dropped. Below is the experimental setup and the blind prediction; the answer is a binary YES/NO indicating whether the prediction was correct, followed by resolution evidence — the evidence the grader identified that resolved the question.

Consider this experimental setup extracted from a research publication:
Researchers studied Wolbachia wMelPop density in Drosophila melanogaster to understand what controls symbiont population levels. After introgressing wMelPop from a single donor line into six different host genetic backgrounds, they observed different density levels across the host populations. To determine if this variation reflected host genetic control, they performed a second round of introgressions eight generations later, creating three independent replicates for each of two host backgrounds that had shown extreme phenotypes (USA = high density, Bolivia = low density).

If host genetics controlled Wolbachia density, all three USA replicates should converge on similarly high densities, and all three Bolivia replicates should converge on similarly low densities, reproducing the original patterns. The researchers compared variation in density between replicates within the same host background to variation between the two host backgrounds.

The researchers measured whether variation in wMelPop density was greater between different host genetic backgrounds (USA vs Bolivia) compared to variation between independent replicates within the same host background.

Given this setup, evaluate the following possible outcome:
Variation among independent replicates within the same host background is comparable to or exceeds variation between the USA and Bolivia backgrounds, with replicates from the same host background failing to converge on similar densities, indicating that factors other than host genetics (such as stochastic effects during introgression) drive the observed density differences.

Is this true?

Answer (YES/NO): YES